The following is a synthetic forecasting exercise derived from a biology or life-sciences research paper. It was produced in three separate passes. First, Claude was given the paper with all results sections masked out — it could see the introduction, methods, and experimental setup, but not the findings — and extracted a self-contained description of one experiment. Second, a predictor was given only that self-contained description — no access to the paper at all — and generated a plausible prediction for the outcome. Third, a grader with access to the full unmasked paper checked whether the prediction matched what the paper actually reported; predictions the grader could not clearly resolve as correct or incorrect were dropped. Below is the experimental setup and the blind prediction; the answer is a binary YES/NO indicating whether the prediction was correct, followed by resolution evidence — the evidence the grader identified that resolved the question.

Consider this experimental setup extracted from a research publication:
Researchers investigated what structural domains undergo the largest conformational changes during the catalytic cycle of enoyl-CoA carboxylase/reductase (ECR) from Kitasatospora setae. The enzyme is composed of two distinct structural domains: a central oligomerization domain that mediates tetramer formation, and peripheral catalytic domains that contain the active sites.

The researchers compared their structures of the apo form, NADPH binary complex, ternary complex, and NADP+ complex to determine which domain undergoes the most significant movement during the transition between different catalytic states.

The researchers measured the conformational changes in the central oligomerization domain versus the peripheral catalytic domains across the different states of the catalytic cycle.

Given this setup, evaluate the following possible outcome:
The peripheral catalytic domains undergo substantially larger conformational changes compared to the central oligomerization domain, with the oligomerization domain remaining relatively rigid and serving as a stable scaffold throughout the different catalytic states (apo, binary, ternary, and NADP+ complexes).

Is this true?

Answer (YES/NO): YES